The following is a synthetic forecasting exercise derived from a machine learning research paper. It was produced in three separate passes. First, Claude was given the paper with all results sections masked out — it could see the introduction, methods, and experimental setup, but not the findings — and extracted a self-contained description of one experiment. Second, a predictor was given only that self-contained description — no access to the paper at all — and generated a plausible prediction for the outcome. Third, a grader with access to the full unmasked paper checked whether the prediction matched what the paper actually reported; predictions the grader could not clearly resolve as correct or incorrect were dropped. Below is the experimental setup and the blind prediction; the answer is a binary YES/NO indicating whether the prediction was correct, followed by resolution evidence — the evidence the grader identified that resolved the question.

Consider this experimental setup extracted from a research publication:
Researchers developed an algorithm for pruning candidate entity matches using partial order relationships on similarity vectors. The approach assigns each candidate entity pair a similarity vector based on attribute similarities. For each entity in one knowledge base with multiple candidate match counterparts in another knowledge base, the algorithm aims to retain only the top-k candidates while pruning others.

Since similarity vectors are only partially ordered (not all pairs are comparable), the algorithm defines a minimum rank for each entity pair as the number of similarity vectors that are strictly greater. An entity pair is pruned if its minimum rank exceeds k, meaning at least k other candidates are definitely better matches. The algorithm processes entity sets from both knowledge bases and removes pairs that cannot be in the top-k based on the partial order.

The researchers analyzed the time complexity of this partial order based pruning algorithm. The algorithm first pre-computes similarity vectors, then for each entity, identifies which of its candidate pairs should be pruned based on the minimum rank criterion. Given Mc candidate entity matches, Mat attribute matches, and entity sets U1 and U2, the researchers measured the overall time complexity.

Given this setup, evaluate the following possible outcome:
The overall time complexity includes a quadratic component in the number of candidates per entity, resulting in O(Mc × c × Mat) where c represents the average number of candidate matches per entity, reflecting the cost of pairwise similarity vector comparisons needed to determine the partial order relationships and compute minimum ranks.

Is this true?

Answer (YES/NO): NO